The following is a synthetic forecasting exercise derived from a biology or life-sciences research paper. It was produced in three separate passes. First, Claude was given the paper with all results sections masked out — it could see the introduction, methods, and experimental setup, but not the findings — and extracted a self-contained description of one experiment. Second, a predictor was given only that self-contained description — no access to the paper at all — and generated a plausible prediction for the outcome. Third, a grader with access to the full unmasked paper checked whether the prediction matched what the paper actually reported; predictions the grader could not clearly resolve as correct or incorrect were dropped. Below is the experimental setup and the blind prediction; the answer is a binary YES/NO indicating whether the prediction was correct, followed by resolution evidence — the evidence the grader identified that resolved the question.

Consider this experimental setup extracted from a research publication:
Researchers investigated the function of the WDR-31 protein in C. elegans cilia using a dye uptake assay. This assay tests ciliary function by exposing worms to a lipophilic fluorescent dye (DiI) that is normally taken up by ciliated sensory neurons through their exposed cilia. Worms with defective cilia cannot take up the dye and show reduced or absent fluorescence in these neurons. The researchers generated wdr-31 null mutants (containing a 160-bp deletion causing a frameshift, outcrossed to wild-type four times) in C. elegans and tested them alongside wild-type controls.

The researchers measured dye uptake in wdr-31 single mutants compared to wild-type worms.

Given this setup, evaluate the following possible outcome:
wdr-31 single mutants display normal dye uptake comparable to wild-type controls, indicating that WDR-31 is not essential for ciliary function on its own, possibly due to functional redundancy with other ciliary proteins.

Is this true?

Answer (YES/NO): YES